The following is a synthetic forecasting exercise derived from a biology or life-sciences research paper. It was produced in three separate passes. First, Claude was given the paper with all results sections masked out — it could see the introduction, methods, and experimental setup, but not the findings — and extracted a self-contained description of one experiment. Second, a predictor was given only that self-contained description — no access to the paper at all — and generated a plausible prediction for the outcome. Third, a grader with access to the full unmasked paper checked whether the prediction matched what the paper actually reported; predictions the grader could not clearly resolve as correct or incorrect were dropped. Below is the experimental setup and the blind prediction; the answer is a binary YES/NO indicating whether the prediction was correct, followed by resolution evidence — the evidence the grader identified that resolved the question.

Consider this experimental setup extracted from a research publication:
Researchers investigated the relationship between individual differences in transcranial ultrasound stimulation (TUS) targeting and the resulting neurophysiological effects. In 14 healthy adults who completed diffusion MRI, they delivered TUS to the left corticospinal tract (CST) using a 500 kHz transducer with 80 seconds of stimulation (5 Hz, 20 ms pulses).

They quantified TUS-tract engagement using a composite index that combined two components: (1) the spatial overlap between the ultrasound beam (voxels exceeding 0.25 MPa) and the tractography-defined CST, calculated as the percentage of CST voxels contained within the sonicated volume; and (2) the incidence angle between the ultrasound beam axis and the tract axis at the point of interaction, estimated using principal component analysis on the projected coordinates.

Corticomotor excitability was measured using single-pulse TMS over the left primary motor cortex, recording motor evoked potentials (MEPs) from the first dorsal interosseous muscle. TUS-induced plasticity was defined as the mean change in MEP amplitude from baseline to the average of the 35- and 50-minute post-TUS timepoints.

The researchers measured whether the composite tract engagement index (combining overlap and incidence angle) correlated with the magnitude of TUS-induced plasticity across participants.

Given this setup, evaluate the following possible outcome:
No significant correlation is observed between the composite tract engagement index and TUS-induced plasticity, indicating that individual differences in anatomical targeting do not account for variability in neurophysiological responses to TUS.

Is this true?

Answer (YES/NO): NO